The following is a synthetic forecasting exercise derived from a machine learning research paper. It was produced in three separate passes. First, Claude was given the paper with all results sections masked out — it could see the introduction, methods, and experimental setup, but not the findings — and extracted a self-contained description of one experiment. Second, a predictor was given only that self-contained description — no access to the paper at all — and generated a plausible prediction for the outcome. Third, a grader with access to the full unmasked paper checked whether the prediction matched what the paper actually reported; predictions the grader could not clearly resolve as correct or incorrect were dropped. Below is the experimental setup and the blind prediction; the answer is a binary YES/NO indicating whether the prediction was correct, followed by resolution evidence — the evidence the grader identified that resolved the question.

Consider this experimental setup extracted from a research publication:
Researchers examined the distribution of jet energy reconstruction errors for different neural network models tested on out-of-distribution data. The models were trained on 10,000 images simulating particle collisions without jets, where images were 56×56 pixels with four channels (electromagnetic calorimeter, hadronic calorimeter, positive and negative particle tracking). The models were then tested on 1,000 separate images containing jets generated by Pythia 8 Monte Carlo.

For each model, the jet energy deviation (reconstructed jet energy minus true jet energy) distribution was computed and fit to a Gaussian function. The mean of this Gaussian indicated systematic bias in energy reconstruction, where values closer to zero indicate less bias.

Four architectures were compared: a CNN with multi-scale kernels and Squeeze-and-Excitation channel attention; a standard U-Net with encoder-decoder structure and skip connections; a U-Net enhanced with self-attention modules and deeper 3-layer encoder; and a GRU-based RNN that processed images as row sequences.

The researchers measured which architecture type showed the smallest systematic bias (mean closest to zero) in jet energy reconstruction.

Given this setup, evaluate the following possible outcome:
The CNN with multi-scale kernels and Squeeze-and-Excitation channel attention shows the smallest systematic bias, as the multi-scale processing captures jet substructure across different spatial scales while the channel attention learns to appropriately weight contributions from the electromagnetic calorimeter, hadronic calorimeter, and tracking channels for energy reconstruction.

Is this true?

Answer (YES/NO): NO